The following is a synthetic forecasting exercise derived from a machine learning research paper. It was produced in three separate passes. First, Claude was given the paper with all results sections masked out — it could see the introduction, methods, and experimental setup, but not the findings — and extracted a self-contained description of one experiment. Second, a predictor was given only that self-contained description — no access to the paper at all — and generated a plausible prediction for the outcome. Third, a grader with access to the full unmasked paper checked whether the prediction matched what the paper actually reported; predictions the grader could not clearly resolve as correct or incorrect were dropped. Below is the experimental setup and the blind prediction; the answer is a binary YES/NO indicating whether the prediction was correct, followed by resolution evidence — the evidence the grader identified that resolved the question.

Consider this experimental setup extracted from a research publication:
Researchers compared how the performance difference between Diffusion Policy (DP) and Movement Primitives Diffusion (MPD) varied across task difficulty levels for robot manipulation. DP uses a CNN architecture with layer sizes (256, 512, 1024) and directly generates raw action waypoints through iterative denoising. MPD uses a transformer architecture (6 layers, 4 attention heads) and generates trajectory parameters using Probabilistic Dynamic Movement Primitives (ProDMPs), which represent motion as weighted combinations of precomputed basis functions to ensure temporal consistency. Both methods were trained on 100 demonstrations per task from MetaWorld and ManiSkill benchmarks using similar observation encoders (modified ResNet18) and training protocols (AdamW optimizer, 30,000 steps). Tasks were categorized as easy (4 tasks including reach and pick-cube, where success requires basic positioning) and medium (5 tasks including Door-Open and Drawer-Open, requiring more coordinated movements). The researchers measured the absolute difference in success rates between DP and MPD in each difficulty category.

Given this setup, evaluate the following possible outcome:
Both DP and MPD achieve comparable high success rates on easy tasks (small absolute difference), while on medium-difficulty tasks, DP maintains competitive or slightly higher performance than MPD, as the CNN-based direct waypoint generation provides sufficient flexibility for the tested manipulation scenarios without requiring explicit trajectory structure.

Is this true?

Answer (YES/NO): NO